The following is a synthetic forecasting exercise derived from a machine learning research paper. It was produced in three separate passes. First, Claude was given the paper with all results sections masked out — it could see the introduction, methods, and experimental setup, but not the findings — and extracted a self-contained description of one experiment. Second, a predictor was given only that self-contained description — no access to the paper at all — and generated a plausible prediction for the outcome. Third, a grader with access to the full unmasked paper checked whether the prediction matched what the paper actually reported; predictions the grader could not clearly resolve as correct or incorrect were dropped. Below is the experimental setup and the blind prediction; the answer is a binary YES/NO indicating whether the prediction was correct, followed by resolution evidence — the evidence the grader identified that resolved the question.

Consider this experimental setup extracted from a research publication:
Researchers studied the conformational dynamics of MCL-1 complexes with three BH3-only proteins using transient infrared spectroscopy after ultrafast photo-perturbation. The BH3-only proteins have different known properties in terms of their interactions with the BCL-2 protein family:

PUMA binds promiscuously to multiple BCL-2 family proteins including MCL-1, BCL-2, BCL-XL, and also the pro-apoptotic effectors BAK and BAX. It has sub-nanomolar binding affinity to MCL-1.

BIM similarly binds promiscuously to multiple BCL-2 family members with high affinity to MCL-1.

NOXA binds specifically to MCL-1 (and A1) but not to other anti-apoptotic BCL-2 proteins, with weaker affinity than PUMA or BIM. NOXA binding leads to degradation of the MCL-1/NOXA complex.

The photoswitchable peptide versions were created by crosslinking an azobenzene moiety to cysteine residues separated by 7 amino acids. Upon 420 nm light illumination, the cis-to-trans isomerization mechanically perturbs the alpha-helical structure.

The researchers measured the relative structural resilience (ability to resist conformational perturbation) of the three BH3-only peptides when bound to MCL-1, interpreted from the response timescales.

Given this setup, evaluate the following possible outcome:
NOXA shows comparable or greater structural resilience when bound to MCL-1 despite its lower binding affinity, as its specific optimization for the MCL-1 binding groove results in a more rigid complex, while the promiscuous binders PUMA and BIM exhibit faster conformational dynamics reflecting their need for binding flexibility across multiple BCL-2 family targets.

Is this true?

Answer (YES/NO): YES